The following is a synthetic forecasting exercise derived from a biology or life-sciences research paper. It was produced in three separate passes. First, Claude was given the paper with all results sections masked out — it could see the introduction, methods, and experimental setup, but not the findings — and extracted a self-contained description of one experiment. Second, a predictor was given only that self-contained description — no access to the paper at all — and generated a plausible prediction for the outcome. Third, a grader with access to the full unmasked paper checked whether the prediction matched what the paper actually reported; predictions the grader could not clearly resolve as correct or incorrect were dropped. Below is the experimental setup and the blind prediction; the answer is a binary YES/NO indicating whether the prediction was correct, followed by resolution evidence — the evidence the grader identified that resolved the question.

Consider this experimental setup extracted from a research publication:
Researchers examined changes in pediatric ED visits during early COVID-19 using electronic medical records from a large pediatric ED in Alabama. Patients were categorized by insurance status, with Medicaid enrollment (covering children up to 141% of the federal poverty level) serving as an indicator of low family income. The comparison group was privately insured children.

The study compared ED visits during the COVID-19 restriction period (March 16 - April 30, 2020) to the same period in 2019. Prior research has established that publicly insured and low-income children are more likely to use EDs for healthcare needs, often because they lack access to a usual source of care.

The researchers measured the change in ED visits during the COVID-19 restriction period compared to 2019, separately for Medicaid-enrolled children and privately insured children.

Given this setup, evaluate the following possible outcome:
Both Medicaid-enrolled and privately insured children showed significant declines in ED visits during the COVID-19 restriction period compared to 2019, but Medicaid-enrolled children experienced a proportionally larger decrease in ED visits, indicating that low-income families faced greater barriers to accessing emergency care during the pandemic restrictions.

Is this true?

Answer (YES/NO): YES